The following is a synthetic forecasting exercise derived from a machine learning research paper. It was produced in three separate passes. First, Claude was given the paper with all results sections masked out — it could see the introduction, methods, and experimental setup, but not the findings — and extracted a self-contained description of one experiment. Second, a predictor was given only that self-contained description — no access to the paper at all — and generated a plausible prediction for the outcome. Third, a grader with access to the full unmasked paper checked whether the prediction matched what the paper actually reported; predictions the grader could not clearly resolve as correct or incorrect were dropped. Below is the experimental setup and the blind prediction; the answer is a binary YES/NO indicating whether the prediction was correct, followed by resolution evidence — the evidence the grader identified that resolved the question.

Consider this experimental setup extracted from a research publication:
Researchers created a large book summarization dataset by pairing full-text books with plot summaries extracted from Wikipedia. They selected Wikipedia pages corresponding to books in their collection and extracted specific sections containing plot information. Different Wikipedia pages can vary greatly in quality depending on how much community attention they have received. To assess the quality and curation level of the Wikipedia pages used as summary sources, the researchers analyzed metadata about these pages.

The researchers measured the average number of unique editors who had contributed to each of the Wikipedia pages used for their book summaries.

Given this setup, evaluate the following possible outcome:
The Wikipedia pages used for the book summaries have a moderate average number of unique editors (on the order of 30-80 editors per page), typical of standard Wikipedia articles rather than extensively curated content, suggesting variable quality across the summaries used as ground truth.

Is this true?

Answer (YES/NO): NO